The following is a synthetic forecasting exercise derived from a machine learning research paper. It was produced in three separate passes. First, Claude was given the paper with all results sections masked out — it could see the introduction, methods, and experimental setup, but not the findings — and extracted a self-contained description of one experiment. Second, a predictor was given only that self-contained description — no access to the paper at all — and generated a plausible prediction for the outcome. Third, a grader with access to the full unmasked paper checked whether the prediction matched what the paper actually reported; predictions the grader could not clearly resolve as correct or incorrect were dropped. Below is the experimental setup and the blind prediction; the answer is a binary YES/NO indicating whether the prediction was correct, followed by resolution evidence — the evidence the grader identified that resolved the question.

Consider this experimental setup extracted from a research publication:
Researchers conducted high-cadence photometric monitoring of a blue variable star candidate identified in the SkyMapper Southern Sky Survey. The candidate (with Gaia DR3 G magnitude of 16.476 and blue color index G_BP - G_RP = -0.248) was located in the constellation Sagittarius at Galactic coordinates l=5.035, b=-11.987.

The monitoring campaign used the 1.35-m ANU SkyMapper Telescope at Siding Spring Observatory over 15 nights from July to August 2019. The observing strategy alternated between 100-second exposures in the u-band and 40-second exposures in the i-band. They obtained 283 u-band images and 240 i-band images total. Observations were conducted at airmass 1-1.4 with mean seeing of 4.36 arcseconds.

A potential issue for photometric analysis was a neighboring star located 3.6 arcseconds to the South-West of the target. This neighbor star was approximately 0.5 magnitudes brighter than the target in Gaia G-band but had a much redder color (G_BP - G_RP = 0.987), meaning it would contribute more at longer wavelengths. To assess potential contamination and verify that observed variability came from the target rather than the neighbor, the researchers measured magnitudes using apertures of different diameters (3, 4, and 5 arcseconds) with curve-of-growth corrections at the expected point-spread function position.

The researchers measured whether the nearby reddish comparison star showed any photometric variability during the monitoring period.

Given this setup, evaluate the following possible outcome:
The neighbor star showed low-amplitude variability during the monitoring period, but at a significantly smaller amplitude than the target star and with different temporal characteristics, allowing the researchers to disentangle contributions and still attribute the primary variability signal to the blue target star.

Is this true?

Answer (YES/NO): NO